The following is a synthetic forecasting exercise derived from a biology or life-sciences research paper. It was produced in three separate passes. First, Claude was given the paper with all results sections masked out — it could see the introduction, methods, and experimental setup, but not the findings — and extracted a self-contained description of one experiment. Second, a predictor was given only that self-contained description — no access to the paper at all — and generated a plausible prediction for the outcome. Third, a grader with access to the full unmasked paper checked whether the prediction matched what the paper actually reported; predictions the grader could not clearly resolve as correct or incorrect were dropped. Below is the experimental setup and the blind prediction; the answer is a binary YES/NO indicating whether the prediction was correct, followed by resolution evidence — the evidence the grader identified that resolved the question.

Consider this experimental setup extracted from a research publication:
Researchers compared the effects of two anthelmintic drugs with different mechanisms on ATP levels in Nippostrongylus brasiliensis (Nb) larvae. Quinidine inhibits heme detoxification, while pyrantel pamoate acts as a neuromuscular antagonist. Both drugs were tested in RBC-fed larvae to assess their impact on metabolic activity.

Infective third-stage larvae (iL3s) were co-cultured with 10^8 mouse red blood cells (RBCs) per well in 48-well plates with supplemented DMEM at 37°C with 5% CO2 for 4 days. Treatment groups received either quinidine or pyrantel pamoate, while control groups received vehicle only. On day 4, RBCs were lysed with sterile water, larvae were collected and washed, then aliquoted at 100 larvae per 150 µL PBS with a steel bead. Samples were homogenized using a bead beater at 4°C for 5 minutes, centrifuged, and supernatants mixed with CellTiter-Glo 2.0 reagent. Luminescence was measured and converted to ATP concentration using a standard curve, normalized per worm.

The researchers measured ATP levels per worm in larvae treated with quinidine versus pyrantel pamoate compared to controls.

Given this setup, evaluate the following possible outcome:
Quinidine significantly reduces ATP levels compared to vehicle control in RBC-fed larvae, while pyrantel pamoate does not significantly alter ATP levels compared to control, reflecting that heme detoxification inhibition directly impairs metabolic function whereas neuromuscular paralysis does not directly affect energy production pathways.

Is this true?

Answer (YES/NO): NO